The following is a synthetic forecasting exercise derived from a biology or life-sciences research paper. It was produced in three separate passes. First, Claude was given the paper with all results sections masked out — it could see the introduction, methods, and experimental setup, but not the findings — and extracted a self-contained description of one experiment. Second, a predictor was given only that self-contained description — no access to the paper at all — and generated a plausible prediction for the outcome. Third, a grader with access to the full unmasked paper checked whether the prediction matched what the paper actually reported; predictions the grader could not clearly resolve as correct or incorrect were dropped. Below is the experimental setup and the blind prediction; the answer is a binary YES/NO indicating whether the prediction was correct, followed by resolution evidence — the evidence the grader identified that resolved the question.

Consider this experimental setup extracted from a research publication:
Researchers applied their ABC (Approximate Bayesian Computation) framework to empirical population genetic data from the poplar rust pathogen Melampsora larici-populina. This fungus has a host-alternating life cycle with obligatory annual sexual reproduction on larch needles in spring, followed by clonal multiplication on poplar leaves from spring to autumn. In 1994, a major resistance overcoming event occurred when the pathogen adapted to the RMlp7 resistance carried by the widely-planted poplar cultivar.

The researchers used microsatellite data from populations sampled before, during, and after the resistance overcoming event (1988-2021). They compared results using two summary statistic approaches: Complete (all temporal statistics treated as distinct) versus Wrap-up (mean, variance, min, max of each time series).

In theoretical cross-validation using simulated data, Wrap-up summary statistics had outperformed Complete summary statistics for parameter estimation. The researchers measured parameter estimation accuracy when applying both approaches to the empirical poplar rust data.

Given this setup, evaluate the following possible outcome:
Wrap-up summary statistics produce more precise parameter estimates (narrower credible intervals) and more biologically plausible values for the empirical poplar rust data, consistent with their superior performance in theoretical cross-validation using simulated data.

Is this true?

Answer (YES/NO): NO